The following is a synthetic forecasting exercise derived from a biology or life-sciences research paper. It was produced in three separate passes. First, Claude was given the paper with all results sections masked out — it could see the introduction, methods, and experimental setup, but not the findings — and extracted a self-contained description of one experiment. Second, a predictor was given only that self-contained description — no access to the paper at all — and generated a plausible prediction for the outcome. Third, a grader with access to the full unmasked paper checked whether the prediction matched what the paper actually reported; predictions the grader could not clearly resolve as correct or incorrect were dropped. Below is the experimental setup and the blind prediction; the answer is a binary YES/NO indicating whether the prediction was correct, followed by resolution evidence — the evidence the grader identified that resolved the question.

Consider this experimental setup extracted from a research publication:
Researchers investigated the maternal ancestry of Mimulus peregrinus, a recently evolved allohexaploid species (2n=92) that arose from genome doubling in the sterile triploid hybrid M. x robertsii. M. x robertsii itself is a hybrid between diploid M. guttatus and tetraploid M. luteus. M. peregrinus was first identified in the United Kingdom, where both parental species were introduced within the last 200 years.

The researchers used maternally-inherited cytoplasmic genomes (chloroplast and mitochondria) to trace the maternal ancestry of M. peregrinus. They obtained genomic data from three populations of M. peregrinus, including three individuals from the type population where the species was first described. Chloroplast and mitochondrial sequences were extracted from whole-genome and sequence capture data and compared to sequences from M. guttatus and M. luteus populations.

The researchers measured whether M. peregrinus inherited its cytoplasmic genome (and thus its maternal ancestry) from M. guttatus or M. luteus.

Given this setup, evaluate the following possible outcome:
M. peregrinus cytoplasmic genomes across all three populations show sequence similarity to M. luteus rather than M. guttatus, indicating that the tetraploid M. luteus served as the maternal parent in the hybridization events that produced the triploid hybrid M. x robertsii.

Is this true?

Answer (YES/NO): NO